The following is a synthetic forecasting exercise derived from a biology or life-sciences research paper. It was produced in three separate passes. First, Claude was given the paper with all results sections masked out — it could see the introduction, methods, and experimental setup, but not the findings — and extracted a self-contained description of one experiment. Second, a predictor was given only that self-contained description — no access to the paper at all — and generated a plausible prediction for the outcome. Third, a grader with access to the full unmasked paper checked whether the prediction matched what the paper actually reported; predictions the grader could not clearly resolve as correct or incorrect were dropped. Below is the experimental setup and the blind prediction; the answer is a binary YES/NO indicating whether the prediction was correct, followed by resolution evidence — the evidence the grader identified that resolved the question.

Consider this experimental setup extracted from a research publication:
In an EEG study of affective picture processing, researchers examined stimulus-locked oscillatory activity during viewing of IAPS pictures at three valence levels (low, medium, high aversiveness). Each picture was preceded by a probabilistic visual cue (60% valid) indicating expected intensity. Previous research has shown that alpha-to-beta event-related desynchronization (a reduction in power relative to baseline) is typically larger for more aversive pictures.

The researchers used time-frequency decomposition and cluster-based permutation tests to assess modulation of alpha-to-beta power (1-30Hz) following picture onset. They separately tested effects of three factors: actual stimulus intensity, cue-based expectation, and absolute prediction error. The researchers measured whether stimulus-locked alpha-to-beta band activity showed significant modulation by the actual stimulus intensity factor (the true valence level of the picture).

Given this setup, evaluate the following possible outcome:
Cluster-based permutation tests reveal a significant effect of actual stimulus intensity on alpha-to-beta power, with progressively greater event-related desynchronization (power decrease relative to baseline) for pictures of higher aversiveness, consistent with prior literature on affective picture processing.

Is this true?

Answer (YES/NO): YES